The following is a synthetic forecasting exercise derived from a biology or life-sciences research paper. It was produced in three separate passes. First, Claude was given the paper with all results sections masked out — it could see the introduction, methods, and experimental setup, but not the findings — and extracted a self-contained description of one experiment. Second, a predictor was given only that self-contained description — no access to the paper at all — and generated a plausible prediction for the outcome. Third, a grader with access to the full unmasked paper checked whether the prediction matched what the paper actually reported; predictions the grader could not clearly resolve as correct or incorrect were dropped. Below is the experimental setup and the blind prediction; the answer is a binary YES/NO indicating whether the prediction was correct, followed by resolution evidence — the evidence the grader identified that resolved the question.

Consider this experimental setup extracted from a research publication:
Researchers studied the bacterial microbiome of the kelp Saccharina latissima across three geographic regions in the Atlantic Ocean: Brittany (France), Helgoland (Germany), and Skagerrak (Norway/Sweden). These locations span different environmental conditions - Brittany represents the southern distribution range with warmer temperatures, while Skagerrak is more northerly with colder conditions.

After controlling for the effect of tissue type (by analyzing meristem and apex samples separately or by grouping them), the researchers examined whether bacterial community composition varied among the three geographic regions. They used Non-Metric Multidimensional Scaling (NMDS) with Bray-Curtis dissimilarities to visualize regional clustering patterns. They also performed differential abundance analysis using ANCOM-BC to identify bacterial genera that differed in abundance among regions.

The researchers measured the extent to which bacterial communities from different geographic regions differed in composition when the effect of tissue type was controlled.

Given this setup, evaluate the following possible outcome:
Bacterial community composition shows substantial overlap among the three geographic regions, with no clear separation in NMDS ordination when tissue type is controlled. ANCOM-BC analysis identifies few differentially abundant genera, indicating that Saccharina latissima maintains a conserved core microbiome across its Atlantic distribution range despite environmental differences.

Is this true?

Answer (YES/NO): NO